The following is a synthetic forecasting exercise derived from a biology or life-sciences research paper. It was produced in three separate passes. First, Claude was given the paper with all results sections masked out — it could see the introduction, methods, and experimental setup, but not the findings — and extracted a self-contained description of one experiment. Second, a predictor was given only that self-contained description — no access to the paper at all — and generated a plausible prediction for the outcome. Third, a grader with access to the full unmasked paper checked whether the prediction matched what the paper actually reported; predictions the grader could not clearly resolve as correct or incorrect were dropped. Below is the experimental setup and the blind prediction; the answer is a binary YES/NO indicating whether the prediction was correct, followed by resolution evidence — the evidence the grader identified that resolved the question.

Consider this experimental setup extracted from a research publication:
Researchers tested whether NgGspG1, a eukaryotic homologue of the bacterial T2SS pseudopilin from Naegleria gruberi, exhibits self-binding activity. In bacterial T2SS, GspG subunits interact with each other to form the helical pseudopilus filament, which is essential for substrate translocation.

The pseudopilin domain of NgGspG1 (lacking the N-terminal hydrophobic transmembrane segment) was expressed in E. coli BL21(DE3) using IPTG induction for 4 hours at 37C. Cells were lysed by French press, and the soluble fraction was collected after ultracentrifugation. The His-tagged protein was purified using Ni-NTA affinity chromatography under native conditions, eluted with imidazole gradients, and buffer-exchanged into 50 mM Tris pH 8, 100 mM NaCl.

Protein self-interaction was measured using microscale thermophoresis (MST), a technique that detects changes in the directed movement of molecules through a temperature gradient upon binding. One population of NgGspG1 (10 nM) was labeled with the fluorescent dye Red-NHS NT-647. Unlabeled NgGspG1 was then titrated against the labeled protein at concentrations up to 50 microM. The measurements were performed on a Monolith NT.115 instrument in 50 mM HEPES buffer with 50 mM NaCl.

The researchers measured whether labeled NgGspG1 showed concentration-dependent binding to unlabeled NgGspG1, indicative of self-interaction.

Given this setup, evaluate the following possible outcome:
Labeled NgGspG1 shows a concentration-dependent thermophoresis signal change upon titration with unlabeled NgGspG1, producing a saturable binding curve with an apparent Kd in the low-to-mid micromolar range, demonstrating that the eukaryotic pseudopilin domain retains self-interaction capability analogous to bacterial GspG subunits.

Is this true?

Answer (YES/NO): NO